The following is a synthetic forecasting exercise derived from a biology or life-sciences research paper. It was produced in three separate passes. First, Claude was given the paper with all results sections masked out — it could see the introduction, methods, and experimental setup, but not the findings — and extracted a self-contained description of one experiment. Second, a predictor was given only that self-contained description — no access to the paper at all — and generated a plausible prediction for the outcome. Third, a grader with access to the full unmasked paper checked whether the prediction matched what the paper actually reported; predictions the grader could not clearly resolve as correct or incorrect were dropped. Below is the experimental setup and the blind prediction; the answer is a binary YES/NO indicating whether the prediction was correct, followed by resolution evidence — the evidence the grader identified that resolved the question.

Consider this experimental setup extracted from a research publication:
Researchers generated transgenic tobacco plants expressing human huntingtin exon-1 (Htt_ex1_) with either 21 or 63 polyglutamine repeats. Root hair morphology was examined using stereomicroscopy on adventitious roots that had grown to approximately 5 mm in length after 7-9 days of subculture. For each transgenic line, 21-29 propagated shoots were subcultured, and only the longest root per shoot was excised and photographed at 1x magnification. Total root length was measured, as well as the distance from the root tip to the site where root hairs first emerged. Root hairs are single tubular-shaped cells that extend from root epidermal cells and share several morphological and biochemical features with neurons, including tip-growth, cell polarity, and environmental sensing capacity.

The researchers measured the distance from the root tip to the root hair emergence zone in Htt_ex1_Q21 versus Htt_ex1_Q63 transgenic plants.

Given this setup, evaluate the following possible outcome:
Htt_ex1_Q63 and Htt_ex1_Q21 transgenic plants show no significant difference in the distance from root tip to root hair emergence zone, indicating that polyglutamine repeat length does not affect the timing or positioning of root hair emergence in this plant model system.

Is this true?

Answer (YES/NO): NO